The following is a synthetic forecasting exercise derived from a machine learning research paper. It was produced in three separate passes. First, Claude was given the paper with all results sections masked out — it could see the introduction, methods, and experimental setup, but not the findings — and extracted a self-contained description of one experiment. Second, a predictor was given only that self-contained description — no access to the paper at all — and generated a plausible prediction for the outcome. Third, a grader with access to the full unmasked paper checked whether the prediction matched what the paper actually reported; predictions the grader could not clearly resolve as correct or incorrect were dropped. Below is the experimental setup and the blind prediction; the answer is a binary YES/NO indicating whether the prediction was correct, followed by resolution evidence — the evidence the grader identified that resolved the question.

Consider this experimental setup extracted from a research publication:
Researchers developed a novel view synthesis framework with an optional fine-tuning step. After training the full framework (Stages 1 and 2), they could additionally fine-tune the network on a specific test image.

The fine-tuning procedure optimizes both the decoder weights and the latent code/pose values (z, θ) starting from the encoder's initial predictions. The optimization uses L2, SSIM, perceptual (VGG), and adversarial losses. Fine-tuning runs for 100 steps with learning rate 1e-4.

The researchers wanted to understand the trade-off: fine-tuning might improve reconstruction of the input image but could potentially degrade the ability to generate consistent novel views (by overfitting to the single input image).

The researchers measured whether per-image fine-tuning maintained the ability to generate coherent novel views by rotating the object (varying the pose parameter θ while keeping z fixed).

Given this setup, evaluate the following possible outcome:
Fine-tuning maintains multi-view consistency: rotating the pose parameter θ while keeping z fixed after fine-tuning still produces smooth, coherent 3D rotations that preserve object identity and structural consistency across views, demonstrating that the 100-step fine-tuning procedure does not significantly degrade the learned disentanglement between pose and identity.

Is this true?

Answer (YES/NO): YES